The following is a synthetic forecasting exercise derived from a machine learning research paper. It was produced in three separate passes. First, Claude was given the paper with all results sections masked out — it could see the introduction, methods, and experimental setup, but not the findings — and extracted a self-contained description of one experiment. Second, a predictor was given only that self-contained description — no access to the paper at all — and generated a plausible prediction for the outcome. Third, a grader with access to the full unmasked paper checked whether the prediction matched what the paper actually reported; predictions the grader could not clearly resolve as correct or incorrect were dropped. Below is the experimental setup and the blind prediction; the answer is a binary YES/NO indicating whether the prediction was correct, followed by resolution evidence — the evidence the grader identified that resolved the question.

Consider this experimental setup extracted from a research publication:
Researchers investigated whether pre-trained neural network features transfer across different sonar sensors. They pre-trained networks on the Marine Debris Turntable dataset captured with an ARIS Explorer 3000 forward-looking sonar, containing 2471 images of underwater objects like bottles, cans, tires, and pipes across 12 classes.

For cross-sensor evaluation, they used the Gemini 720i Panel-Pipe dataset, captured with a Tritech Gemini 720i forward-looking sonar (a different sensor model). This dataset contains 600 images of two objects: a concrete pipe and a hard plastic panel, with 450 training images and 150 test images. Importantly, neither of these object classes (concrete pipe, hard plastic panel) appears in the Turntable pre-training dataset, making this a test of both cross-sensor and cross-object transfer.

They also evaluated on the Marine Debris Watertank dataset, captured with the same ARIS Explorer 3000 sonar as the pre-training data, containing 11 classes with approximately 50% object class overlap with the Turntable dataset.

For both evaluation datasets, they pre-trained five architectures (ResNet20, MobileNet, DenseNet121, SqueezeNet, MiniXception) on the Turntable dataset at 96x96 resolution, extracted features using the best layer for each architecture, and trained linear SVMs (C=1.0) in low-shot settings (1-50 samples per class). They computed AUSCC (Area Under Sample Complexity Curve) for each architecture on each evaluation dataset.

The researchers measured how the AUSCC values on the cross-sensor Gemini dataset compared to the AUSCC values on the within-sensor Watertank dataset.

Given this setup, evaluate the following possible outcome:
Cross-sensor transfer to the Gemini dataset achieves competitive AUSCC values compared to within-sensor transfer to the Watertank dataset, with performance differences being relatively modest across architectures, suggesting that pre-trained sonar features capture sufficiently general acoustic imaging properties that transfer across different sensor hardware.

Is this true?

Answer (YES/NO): NO